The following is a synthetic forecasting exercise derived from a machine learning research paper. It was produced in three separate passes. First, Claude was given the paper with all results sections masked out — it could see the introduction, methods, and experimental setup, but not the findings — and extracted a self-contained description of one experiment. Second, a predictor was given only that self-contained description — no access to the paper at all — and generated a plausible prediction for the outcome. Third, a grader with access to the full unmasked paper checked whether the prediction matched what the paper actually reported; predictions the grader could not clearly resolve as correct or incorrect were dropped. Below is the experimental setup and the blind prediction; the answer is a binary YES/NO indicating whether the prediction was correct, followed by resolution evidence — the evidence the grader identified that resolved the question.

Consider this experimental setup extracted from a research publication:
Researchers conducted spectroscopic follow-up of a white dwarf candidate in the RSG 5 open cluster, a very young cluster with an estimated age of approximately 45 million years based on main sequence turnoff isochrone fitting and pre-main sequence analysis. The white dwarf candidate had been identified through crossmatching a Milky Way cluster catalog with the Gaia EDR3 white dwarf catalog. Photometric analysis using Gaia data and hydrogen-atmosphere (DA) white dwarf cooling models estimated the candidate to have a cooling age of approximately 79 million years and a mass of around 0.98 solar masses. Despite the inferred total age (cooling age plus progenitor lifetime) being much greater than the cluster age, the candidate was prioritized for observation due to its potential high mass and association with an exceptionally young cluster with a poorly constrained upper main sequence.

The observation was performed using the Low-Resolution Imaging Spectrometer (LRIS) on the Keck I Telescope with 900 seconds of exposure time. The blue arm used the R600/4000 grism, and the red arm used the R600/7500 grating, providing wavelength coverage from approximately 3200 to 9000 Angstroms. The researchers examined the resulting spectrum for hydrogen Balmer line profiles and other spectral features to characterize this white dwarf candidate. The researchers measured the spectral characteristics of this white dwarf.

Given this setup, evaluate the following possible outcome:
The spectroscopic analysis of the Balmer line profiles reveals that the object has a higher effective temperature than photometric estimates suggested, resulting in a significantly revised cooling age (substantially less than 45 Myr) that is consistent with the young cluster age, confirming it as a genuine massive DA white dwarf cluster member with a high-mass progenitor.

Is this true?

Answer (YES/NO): NO